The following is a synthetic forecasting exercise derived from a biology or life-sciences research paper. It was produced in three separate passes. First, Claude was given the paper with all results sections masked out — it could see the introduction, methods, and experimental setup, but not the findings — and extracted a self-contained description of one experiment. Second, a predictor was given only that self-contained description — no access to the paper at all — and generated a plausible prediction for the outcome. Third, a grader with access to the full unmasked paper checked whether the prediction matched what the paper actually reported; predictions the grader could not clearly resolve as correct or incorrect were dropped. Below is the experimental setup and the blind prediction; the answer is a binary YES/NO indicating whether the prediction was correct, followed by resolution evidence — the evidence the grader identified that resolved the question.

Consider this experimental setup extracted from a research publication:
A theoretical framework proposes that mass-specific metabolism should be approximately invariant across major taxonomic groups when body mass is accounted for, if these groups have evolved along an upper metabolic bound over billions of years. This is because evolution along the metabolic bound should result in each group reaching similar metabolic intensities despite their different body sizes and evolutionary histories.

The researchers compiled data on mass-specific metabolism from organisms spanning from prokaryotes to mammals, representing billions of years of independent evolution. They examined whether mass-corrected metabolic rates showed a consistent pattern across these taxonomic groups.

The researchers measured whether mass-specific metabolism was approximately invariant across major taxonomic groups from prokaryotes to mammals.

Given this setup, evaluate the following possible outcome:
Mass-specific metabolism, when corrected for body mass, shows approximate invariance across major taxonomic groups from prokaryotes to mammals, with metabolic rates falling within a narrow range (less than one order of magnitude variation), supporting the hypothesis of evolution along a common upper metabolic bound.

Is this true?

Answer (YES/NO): YES